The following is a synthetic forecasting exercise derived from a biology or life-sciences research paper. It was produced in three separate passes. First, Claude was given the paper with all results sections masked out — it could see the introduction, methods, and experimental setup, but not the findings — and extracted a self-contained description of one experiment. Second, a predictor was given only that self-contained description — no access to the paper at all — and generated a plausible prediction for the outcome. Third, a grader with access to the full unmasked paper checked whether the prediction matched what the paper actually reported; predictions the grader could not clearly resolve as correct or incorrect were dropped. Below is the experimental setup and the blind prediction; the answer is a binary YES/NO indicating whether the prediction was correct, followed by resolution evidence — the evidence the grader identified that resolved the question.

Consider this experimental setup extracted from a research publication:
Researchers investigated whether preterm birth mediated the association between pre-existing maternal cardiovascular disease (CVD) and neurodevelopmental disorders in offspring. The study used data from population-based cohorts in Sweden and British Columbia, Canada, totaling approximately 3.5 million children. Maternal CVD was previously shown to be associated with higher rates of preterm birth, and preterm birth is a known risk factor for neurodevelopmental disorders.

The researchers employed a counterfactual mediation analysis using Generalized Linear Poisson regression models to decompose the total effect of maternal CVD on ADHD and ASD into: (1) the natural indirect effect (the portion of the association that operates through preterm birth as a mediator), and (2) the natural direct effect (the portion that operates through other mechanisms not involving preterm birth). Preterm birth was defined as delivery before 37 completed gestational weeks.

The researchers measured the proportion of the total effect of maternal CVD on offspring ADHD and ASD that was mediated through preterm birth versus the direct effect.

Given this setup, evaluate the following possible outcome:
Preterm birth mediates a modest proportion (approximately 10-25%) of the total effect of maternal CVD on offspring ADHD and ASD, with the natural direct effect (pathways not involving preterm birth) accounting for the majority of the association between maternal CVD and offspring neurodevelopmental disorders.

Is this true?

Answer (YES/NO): YES